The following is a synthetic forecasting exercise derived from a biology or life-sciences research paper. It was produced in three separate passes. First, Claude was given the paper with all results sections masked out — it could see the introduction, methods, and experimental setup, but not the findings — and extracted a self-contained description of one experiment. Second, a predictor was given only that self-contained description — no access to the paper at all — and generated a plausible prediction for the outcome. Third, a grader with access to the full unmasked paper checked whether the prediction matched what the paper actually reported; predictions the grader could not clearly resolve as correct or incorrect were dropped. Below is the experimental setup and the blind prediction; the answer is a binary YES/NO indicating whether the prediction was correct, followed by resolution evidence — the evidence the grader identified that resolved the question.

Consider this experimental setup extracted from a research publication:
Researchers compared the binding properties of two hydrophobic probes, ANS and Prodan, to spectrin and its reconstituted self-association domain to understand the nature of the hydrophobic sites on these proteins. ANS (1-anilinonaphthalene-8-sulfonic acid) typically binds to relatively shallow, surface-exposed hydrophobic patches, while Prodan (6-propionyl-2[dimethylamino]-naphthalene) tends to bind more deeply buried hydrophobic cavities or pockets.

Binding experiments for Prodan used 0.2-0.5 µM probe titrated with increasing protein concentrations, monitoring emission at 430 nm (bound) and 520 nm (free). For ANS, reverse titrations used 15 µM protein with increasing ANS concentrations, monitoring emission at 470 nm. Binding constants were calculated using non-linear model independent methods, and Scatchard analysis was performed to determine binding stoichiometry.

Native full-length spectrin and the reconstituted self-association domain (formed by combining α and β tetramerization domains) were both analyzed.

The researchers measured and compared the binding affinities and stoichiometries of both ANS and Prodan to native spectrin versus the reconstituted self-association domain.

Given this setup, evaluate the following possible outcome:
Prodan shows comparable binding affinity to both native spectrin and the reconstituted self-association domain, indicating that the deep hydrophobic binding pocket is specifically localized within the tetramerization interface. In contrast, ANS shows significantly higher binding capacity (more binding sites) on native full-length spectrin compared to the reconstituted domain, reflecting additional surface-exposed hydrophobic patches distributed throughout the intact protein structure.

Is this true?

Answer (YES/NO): YES